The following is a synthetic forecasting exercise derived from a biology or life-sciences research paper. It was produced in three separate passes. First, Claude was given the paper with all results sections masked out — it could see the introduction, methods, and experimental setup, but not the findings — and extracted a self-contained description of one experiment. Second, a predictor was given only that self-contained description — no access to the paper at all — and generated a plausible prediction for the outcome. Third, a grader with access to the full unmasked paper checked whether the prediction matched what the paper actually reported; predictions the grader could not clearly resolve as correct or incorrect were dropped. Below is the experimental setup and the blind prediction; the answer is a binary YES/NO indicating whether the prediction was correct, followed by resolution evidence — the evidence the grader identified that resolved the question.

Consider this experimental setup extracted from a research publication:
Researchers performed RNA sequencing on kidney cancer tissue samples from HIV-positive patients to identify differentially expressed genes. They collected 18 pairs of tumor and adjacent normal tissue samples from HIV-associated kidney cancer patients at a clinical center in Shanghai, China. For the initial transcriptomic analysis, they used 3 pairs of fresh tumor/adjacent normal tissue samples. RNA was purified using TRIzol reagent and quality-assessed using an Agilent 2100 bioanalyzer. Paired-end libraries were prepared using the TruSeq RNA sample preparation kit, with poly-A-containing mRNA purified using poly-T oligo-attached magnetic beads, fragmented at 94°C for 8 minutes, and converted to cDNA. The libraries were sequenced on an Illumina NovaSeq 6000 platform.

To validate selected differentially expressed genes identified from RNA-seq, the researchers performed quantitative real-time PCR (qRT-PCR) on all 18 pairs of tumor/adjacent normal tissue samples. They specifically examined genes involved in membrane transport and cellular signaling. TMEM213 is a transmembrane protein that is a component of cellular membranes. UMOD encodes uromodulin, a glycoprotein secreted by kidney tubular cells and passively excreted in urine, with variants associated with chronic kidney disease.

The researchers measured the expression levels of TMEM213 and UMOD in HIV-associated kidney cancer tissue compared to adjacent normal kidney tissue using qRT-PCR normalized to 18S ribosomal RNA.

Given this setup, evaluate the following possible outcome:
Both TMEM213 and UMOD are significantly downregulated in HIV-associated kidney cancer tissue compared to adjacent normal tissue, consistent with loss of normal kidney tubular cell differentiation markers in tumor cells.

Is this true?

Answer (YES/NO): YES